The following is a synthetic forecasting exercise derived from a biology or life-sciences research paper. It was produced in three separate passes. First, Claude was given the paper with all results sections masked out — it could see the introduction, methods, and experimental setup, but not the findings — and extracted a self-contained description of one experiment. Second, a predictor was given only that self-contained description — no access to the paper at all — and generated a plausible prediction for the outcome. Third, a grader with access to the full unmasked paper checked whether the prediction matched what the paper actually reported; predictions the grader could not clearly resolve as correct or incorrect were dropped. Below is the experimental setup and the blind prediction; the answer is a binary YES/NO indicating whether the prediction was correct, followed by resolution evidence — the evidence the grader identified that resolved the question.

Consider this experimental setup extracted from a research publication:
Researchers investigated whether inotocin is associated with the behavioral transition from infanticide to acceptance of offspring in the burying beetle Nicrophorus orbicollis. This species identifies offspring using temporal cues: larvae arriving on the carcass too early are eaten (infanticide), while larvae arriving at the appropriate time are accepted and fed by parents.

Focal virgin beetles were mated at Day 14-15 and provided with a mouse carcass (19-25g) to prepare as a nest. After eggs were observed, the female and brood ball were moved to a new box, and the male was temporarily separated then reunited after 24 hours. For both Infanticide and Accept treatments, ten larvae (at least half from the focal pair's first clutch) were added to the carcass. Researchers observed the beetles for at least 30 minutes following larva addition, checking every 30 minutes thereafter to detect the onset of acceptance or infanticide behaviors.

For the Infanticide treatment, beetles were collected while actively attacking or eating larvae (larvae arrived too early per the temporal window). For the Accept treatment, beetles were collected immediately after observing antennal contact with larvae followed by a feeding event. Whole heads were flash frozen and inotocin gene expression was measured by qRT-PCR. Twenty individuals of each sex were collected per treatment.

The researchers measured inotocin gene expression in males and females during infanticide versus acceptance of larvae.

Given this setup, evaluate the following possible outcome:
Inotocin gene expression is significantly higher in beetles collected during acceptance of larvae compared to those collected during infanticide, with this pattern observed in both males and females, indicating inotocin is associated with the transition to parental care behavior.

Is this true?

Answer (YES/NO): NO